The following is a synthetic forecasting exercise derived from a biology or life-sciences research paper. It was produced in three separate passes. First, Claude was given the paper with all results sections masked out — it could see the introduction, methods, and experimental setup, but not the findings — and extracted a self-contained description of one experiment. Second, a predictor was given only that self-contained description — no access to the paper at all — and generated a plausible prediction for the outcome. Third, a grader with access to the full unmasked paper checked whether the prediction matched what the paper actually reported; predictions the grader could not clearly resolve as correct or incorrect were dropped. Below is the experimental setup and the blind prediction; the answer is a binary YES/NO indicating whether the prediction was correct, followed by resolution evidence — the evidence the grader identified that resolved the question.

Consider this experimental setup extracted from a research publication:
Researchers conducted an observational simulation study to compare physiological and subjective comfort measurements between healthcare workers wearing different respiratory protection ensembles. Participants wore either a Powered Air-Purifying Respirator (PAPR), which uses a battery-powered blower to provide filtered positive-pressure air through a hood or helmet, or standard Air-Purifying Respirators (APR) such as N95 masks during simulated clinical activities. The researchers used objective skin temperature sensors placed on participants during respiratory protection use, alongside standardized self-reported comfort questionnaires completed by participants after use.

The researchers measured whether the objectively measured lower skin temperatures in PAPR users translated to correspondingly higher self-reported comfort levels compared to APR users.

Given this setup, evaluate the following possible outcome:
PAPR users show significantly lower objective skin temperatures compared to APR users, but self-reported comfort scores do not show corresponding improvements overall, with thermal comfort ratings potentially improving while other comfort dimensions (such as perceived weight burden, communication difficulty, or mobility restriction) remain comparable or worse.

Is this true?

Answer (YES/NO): YES